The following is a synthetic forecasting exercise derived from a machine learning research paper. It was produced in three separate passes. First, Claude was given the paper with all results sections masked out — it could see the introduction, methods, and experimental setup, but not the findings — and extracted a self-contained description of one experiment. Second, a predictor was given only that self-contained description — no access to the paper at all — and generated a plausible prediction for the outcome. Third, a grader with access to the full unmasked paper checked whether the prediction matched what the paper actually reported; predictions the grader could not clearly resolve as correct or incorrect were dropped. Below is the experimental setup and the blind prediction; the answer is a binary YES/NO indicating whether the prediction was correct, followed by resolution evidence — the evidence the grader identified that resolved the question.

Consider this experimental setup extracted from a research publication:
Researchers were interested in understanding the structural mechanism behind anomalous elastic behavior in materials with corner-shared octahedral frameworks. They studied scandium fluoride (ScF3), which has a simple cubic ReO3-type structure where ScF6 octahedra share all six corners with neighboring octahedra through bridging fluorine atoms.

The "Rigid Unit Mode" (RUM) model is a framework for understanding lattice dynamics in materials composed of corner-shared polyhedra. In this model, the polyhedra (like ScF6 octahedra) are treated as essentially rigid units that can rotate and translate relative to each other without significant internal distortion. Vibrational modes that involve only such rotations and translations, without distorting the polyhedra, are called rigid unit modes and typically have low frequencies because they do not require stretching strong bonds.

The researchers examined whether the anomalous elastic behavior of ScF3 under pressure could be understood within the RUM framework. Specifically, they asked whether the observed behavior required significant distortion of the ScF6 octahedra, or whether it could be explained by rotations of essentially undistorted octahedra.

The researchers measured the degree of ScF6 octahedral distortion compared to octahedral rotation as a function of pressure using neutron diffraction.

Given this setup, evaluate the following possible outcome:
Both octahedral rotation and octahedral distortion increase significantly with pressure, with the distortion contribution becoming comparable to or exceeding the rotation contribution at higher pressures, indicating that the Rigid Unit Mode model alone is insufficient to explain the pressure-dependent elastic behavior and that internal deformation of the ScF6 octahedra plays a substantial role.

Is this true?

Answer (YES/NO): NO